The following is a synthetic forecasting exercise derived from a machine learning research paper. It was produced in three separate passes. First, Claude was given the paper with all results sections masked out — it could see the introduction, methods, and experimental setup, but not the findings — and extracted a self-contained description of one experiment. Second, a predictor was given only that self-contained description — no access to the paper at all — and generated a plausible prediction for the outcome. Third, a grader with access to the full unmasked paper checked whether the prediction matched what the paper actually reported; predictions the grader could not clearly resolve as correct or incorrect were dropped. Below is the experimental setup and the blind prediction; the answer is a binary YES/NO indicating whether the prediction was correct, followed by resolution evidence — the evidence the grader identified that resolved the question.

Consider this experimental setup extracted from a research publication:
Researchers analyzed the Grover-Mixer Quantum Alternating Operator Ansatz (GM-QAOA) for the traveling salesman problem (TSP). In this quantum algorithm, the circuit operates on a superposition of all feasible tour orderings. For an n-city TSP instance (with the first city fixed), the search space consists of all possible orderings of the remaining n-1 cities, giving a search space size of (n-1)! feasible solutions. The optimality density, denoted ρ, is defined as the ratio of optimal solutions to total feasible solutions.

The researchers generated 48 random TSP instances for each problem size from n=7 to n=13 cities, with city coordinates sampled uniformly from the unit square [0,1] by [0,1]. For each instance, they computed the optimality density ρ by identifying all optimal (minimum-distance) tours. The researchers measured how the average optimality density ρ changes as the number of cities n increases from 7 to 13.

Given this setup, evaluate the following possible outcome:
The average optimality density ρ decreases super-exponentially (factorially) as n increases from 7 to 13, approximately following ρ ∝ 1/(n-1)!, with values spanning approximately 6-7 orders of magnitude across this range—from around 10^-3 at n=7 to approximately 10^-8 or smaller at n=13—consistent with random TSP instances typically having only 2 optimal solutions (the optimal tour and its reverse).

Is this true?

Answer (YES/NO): YES